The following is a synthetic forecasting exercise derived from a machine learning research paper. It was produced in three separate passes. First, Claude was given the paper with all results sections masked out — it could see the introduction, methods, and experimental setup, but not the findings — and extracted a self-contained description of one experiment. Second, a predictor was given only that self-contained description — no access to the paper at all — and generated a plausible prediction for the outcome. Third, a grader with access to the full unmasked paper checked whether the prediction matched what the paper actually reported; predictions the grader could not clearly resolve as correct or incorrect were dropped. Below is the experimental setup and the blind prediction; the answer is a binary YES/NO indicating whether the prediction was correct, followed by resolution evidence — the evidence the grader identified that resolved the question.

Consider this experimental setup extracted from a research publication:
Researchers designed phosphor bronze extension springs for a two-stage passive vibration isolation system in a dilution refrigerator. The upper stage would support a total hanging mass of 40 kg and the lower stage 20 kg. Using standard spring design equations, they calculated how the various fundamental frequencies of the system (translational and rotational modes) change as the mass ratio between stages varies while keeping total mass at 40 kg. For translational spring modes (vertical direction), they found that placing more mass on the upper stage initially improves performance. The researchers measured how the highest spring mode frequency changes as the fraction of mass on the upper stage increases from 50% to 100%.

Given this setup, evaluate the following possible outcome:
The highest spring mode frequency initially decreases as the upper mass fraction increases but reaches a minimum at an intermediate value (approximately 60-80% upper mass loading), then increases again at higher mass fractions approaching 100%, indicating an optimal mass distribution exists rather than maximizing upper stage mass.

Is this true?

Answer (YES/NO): YES